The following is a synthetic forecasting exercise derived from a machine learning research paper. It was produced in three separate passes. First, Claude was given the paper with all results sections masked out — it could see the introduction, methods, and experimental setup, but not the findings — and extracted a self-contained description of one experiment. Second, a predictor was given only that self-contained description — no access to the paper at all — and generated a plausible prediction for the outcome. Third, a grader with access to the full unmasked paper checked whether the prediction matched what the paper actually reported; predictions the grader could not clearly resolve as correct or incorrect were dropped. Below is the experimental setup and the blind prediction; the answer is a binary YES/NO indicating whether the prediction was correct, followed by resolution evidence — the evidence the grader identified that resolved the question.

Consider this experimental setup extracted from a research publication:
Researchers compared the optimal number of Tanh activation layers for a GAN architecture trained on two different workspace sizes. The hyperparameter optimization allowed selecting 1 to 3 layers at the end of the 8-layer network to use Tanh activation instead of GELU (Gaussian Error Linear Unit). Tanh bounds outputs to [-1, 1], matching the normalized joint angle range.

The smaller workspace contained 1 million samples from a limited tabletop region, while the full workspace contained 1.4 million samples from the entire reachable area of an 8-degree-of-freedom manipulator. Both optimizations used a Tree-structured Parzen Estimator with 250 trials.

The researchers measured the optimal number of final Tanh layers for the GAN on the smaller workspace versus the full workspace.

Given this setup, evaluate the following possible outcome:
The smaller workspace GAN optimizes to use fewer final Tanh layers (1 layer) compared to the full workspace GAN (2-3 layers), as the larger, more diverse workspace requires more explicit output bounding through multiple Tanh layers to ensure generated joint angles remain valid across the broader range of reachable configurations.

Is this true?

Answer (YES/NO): NO